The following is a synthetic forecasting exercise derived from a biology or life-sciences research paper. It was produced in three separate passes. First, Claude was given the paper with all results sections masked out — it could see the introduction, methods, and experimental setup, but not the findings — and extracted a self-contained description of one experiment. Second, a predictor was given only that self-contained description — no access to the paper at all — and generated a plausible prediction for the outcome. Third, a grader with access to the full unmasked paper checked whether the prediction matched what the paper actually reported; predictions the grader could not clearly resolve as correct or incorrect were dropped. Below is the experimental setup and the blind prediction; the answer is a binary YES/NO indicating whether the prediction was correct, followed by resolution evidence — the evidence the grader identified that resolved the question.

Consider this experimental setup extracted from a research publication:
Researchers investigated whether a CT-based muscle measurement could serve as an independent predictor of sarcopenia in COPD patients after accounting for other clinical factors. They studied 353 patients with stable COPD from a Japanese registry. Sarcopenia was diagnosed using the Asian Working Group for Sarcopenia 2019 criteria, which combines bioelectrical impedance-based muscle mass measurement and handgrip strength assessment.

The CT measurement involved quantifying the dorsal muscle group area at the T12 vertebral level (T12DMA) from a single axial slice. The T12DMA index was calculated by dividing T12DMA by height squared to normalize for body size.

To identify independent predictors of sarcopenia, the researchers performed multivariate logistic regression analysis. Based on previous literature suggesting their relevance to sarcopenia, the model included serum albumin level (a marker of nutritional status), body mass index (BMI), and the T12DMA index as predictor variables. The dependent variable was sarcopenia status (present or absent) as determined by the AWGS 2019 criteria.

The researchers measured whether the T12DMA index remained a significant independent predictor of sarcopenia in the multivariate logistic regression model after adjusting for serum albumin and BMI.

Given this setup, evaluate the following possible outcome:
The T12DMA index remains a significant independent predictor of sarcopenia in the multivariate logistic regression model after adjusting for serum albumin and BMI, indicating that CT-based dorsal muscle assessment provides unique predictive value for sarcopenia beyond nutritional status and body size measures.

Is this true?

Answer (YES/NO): YES